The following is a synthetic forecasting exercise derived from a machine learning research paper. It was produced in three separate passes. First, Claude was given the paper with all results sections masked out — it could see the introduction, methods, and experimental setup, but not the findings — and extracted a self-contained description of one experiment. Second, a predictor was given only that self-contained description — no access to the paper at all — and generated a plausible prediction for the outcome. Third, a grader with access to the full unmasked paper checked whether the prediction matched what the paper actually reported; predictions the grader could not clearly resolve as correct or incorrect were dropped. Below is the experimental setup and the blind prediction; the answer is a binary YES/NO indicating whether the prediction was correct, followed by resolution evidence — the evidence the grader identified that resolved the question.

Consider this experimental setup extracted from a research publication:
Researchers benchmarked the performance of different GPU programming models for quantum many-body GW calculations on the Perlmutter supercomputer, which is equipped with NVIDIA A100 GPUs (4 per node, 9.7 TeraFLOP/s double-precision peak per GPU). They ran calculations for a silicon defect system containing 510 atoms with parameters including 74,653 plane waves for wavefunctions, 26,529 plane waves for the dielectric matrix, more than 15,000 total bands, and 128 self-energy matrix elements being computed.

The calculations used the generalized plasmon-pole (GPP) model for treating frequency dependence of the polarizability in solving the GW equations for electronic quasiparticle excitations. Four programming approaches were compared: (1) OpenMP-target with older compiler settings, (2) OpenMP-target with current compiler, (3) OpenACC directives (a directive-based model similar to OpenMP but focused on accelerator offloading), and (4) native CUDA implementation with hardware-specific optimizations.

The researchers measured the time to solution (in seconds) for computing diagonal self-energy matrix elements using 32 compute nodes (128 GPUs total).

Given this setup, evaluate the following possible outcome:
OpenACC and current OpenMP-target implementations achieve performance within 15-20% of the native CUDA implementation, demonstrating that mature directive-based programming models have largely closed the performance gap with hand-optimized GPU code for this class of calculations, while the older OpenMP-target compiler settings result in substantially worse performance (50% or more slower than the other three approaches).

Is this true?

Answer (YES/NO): NO